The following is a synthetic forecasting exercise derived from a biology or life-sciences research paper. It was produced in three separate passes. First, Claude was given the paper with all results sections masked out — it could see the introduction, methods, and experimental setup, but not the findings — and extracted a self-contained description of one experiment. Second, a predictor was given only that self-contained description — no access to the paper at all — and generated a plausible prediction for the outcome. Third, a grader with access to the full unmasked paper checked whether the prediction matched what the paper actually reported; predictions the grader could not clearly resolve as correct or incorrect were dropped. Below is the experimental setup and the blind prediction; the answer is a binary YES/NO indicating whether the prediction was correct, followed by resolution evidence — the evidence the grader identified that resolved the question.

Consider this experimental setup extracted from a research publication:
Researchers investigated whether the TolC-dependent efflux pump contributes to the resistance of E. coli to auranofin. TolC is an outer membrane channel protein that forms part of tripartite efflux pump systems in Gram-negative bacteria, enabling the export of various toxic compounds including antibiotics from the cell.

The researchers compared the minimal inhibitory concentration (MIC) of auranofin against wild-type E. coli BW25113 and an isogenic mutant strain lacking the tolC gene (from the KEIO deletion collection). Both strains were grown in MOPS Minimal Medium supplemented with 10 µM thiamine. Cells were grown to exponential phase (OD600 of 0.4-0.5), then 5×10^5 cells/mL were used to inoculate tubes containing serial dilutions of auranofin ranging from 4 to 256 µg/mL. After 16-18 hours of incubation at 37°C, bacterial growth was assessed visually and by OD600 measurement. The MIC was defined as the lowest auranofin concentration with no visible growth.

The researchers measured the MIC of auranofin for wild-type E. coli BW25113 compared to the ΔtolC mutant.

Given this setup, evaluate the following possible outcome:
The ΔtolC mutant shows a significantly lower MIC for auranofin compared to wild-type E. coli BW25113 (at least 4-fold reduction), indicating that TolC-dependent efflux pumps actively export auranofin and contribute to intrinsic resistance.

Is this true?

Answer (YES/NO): NO